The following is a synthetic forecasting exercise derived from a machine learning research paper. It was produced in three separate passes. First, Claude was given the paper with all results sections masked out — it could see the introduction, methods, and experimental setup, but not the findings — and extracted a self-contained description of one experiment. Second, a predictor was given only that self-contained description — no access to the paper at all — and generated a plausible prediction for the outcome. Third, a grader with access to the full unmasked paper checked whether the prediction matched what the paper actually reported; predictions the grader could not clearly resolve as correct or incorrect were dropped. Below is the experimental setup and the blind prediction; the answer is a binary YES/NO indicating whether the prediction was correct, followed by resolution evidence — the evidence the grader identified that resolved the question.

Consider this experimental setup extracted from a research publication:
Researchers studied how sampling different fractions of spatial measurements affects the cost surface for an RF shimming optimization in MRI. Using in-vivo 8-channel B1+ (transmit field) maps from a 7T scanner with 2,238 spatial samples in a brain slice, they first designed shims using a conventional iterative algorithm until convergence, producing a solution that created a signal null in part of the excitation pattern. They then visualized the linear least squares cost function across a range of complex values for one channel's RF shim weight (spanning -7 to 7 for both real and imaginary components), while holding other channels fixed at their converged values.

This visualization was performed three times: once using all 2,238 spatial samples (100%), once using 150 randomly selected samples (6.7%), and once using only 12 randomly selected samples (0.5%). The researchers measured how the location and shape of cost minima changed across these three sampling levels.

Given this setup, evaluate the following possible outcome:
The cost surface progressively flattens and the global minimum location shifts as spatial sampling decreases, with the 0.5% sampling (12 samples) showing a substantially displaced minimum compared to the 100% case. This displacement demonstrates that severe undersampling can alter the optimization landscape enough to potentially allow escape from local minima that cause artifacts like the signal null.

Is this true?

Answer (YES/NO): NO